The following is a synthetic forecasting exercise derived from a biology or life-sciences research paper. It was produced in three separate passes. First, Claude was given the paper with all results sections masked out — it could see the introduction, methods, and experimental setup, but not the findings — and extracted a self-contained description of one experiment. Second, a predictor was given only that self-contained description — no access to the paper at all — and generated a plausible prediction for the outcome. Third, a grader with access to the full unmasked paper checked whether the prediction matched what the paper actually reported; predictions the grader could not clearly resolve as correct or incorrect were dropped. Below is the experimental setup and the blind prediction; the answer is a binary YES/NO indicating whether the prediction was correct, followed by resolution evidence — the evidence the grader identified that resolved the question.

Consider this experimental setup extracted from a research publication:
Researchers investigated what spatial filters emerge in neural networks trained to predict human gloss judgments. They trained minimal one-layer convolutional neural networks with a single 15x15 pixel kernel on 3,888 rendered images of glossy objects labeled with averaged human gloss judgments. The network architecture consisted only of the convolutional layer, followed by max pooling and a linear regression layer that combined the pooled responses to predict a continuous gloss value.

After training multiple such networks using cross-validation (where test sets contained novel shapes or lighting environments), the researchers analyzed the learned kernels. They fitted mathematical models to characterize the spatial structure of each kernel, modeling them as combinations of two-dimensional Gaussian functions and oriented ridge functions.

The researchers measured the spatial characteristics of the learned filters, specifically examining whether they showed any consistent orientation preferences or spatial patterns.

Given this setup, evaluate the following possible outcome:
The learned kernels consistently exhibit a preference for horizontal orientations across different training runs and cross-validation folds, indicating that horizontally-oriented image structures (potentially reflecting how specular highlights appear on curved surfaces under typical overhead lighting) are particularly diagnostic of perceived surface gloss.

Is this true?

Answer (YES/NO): NO